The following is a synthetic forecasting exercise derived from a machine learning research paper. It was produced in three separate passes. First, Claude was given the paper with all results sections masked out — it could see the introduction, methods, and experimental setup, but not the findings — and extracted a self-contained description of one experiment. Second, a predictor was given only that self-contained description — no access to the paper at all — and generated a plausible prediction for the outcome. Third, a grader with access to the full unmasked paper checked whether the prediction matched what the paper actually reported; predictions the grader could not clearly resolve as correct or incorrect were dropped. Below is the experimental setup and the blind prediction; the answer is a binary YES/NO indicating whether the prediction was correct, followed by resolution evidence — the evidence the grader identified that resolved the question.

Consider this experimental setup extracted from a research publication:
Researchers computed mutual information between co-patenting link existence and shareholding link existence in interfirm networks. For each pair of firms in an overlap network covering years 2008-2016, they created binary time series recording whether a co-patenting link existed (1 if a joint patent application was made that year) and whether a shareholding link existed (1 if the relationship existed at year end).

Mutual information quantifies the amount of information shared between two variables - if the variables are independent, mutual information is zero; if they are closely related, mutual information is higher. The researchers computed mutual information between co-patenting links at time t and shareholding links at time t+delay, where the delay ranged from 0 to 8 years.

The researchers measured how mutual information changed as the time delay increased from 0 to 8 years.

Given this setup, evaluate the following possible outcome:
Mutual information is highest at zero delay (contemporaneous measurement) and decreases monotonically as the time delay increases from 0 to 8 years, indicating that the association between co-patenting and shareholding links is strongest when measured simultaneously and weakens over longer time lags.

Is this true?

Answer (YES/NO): NO